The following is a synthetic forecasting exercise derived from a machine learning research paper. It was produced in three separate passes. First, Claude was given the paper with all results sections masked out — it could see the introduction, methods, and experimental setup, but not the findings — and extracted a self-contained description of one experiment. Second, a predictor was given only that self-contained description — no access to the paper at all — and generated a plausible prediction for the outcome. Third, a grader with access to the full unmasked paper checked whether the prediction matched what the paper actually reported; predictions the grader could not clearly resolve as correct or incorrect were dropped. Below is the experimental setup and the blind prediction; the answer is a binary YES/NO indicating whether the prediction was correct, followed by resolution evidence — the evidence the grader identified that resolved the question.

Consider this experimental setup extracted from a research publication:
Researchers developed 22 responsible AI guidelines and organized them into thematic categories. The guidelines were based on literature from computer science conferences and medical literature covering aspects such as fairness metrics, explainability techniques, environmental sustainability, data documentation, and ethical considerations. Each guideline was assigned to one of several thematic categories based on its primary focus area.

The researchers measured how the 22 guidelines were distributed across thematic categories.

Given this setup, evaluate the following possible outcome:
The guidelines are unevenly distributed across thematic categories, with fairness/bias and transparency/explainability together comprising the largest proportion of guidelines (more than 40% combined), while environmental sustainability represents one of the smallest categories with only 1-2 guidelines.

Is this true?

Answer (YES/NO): NO